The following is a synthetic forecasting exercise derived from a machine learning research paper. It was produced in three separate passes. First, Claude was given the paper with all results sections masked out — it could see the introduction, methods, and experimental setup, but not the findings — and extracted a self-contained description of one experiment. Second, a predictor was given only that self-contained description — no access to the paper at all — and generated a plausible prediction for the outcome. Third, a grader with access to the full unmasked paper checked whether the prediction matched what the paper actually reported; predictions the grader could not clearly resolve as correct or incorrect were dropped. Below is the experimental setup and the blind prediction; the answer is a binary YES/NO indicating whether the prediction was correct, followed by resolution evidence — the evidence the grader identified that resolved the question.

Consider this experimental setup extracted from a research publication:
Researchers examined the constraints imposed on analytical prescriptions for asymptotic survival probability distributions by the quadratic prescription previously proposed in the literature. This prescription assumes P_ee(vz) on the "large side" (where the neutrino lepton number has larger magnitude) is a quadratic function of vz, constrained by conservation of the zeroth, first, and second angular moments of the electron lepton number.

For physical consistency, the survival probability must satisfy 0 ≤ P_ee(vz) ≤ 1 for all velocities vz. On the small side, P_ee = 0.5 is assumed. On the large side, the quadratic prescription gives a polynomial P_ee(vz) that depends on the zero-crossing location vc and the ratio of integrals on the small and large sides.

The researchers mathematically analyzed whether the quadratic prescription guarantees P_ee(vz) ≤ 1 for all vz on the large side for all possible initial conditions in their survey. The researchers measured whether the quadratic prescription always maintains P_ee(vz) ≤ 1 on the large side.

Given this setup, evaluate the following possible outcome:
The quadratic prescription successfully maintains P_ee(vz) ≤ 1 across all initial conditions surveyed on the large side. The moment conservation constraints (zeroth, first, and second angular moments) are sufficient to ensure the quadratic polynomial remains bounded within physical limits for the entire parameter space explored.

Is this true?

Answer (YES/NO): NO